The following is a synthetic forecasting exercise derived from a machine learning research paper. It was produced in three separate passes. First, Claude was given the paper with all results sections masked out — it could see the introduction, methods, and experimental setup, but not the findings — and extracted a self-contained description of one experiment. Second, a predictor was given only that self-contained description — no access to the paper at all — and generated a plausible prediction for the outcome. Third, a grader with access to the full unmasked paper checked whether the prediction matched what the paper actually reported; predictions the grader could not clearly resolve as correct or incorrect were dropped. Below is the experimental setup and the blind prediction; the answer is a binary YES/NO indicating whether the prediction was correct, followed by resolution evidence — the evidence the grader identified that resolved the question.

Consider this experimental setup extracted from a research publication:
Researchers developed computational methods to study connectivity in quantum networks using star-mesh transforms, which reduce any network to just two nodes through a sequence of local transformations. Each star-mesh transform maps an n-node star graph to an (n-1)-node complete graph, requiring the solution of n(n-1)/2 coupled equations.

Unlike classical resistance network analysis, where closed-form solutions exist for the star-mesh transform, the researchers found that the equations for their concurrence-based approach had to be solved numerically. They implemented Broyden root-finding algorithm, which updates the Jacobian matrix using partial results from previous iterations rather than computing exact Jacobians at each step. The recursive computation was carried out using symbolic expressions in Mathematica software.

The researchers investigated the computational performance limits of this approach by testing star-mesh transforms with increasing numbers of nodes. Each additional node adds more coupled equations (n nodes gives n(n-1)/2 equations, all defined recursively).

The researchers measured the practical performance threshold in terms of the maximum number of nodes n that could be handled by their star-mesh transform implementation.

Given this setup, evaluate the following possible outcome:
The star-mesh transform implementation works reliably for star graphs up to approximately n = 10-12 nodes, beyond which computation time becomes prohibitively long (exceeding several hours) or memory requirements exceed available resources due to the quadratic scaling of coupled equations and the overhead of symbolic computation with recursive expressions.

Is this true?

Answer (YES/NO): YES